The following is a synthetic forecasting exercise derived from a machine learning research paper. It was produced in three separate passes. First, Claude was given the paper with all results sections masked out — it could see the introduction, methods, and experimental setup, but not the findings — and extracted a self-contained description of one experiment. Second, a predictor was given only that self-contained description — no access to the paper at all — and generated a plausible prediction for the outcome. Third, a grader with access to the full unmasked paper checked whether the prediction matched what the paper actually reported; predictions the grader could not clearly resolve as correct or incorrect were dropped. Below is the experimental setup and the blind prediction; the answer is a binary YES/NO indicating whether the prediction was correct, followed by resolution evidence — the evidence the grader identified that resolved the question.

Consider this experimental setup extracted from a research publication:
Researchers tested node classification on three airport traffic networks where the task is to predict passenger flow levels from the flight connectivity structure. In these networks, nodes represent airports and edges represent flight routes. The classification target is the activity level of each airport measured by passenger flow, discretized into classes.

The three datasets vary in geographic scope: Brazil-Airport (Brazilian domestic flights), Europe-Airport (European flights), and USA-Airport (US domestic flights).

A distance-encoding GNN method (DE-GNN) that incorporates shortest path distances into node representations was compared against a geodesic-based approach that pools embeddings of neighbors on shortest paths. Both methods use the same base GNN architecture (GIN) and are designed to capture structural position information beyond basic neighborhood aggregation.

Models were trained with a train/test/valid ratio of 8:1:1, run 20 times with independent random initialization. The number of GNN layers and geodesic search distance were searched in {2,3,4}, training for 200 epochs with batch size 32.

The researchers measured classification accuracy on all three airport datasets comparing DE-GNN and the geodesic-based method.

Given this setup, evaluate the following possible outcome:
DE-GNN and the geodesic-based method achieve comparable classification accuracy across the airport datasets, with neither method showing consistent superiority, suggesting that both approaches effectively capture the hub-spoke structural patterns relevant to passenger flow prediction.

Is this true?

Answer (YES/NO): NO